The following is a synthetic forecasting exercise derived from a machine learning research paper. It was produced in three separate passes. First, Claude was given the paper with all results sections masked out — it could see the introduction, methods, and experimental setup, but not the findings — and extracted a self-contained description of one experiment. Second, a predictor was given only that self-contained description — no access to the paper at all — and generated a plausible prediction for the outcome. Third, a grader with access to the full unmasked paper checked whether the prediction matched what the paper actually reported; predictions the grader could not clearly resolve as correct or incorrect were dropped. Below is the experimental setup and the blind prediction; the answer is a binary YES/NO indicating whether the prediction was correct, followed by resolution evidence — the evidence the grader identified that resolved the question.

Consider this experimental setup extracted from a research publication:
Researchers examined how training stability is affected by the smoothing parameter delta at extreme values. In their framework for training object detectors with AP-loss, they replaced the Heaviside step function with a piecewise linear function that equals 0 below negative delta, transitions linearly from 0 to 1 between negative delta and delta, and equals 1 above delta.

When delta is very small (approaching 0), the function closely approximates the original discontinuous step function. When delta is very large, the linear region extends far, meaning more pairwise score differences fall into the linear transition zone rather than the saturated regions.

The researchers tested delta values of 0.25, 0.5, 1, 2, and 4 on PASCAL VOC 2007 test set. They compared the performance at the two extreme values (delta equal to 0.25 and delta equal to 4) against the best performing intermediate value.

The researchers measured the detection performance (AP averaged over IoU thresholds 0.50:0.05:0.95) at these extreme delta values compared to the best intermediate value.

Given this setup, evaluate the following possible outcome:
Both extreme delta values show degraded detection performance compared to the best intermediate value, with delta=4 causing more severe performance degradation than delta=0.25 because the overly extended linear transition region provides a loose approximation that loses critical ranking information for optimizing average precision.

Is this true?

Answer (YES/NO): NO